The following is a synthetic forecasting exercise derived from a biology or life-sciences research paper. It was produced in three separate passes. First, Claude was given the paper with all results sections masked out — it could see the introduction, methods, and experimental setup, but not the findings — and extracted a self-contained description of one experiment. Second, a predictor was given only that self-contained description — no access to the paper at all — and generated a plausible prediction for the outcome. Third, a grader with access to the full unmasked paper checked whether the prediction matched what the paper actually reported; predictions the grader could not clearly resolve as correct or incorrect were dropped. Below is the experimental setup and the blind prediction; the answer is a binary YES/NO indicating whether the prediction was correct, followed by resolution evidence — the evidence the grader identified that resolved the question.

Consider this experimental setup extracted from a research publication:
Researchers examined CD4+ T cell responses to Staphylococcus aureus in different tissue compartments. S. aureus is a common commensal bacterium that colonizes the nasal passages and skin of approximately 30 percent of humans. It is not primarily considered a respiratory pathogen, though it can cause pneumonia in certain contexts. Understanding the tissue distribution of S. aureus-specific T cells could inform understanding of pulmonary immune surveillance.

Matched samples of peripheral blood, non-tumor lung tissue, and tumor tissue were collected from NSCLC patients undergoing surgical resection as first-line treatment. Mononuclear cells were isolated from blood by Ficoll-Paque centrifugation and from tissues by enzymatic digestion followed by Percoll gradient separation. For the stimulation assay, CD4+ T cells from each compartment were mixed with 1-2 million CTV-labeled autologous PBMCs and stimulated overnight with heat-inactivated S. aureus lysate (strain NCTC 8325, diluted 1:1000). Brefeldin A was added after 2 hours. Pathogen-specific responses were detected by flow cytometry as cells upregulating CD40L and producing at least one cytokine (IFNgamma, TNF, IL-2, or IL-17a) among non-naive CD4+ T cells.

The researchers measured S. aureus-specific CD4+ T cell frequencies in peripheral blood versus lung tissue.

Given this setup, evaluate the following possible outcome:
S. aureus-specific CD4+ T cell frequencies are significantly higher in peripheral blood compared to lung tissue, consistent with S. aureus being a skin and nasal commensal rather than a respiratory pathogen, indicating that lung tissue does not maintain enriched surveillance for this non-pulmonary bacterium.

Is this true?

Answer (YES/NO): NO